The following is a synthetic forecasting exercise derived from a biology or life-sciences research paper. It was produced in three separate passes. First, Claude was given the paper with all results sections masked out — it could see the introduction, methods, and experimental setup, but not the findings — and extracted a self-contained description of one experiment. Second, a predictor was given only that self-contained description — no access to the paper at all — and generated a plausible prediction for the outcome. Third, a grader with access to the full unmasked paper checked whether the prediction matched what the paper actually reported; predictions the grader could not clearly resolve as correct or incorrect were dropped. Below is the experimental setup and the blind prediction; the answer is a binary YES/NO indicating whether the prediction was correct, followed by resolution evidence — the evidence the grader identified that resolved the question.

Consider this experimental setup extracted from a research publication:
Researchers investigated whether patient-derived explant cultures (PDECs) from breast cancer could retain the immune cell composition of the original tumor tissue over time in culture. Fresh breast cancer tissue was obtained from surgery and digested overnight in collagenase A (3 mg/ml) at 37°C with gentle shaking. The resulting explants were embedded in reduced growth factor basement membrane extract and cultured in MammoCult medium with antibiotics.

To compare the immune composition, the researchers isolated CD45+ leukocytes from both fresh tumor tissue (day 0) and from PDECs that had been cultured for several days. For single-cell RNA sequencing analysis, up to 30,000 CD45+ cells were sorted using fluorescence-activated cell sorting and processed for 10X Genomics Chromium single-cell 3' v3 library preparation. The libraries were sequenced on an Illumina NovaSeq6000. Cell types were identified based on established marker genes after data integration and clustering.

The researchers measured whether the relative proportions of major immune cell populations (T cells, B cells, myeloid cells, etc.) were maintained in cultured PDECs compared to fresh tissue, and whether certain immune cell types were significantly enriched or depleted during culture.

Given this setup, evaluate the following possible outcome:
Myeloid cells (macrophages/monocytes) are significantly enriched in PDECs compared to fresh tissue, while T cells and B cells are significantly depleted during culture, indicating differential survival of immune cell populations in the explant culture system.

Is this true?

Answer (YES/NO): NO